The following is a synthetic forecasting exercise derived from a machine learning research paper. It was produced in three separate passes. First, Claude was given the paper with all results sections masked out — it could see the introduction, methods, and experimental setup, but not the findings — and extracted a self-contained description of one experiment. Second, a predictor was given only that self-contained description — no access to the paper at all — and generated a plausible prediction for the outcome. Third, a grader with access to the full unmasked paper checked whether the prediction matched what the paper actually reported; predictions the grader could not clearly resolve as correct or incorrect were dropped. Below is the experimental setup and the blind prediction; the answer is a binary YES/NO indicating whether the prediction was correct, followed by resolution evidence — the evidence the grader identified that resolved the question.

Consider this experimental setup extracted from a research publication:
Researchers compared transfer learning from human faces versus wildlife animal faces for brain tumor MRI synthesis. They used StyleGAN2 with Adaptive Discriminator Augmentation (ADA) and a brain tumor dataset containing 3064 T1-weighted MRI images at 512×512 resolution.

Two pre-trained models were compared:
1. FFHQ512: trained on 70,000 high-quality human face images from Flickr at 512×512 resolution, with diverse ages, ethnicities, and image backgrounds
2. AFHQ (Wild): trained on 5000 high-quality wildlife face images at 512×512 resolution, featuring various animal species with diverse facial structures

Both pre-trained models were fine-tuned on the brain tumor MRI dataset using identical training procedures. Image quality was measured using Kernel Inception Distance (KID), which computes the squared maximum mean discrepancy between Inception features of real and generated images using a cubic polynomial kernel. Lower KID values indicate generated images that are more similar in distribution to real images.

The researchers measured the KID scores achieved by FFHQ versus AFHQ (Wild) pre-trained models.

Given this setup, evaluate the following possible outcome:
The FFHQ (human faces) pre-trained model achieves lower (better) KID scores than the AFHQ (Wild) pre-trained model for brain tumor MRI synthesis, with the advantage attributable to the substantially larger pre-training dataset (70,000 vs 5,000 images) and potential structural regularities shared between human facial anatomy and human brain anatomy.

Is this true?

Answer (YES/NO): YES